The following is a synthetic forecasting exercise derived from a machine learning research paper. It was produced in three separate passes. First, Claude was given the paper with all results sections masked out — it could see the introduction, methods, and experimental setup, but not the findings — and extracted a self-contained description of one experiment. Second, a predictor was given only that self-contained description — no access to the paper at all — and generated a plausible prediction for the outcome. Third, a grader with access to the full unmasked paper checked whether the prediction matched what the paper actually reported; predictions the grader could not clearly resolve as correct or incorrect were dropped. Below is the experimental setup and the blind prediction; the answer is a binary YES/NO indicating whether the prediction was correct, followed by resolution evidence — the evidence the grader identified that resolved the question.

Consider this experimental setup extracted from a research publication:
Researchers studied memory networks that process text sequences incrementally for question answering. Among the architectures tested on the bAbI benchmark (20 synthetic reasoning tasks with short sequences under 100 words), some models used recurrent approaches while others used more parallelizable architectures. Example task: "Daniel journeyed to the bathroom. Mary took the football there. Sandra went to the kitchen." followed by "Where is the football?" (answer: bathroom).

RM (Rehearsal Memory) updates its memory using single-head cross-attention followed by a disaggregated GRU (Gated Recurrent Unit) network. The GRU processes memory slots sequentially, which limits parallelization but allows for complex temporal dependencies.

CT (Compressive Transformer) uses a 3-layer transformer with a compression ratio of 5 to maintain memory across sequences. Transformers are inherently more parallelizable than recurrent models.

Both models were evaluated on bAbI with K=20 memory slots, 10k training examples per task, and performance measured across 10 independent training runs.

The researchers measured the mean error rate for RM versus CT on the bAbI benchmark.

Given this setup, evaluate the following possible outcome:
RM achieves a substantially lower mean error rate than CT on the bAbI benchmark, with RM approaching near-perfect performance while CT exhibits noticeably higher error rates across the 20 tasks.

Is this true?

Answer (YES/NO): YES